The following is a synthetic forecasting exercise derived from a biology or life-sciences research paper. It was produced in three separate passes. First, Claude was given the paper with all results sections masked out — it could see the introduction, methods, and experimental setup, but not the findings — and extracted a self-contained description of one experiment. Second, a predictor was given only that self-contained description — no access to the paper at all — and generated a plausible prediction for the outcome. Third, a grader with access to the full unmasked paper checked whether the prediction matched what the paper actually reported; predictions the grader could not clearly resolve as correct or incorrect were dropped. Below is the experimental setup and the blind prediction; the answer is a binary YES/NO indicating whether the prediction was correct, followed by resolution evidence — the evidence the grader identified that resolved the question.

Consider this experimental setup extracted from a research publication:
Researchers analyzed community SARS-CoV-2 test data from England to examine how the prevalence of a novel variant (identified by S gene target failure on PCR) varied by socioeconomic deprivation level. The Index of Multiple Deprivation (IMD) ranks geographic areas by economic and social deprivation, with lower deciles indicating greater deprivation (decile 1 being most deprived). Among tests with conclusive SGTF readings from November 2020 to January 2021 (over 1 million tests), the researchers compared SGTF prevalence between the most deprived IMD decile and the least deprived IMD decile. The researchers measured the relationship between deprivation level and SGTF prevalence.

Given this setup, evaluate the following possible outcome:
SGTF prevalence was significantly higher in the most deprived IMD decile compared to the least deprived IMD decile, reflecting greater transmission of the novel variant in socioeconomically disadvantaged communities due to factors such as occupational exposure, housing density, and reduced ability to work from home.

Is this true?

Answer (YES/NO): NO